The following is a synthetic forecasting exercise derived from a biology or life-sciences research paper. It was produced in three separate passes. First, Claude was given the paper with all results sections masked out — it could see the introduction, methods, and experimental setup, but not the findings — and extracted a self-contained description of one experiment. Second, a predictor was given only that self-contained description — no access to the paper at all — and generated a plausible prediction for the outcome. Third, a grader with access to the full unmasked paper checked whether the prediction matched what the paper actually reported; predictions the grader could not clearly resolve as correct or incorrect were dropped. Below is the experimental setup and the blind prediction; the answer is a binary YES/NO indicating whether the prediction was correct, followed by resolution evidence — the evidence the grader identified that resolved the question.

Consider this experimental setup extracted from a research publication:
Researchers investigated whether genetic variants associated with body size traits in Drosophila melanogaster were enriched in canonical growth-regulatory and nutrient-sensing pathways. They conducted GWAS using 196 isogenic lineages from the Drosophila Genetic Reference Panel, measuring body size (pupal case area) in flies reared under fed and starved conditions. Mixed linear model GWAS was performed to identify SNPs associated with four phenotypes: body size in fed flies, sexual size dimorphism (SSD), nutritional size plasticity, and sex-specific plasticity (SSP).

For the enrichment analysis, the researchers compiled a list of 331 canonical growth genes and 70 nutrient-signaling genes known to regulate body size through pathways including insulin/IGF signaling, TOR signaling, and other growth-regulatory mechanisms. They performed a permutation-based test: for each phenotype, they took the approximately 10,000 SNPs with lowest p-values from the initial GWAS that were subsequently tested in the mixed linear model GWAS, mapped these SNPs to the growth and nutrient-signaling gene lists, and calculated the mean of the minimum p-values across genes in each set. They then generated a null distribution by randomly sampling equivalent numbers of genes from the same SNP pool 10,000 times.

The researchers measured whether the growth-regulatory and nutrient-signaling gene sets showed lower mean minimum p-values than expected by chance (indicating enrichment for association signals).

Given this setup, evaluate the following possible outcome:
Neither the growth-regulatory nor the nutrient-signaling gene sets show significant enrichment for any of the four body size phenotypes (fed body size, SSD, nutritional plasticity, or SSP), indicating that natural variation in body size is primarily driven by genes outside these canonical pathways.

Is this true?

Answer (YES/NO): NO